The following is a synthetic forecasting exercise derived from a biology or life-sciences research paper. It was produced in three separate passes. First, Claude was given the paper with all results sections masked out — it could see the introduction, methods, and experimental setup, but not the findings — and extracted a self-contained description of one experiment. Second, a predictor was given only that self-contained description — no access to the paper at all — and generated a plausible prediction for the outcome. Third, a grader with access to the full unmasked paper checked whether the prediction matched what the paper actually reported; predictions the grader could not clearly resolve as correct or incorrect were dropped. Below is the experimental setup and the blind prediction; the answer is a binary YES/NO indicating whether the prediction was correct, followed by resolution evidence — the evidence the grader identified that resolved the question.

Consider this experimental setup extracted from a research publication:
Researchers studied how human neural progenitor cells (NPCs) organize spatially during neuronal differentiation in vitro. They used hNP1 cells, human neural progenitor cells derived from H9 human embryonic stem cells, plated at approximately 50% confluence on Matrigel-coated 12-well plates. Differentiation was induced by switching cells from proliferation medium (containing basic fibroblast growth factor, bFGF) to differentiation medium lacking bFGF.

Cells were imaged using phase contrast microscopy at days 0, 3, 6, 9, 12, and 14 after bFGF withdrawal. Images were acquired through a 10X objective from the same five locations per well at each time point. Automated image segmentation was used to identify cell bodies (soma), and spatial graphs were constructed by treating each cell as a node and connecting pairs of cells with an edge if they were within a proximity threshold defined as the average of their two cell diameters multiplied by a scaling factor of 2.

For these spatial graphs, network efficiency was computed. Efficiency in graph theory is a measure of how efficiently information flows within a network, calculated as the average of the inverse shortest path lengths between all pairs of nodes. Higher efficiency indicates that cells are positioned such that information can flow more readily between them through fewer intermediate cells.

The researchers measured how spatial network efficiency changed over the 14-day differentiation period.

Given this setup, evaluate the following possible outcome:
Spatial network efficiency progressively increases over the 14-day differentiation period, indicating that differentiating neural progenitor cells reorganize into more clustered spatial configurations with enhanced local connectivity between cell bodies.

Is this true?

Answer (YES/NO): NO